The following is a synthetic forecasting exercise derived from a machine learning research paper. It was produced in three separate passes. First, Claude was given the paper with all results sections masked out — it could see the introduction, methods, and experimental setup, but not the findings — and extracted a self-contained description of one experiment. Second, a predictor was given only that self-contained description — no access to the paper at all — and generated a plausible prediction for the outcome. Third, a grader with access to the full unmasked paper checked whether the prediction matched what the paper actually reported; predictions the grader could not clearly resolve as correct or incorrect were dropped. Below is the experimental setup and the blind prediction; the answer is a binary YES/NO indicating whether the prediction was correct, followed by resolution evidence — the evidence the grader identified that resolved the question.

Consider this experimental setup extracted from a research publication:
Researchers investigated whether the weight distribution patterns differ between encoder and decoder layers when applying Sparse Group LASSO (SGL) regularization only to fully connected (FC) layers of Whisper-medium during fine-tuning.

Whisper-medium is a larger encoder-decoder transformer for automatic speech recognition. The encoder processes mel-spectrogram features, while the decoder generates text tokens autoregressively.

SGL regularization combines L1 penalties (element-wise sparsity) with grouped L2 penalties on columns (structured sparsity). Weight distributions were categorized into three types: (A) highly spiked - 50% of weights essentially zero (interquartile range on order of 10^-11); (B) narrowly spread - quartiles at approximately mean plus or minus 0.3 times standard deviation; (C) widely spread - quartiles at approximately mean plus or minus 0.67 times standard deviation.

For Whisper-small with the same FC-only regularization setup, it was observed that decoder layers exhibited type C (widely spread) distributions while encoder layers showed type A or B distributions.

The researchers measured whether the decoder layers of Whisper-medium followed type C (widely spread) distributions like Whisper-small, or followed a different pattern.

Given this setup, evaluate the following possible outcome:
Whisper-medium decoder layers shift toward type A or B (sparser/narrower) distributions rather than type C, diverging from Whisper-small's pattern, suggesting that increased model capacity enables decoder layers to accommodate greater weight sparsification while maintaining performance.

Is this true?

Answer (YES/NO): YES